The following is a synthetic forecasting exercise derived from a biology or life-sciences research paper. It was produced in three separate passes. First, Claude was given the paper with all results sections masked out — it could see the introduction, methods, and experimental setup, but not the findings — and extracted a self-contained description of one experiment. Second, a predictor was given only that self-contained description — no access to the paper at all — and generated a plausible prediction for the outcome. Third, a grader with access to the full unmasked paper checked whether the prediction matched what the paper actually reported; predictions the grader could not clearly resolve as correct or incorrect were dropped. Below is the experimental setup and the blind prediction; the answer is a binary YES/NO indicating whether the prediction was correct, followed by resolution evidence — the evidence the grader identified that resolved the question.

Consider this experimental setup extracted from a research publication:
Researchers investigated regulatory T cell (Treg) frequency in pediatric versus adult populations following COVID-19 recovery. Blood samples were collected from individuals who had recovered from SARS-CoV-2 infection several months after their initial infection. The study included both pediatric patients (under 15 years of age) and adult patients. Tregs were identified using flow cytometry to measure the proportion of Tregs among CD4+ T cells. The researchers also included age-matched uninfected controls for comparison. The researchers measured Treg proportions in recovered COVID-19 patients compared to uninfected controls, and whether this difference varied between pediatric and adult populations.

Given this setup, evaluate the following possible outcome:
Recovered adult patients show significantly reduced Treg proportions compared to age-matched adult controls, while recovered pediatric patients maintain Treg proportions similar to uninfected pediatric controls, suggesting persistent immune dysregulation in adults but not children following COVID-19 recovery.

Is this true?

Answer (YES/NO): NO